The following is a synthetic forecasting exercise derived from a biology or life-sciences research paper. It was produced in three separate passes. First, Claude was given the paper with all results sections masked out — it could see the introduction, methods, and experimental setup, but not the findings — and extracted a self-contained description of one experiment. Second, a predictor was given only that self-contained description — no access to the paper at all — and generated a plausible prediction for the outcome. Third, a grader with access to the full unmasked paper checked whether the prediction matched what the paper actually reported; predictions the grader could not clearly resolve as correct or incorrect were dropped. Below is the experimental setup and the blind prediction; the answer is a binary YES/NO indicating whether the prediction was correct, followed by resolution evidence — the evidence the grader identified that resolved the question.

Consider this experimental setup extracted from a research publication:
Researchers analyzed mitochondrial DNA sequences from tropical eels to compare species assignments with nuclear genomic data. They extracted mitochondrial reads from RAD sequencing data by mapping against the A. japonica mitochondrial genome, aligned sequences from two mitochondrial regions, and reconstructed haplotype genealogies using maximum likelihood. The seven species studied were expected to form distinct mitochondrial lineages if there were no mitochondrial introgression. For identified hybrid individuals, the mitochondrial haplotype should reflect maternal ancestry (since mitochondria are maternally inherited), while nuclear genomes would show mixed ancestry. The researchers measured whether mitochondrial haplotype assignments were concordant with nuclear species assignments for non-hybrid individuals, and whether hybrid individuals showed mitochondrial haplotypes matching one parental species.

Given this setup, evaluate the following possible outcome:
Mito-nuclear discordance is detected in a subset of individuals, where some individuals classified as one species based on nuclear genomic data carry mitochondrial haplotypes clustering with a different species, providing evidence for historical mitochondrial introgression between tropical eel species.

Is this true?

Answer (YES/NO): NO